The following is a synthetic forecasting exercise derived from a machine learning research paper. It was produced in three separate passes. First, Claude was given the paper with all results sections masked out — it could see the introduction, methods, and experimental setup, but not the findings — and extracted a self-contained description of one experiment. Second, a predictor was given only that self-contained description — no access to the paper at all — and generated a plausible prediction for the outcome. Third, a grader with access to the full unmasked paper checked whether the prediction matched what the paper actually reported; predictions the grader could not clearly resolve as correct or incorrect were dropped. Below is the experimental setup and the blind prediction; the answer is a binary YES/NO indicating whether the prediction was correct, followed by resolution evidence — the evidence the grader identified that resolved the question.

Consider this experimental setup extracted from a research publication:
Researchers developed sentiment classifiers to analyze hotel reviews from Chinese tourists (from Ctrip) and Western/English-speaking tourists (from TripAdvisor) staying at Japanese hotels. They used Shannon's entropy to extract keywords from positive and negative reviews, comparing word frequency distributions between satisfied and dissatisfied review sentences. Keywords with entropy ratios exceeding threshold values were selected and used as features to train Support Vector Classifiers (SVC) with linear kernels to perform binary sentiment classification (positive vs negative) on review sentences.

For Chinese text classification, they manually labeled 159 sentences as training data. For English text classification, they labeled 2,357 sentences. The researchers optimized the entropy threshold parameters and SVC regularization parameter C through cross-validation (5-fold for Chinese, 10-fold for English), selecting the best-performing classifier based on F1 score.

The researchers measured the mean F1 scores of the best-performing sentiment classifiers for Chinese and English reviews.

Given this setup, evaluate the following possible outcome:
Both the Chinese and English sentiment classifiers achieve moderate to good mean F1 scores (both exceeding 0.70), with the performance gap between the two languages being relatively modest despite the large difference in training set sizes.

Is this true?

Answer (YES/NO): NO